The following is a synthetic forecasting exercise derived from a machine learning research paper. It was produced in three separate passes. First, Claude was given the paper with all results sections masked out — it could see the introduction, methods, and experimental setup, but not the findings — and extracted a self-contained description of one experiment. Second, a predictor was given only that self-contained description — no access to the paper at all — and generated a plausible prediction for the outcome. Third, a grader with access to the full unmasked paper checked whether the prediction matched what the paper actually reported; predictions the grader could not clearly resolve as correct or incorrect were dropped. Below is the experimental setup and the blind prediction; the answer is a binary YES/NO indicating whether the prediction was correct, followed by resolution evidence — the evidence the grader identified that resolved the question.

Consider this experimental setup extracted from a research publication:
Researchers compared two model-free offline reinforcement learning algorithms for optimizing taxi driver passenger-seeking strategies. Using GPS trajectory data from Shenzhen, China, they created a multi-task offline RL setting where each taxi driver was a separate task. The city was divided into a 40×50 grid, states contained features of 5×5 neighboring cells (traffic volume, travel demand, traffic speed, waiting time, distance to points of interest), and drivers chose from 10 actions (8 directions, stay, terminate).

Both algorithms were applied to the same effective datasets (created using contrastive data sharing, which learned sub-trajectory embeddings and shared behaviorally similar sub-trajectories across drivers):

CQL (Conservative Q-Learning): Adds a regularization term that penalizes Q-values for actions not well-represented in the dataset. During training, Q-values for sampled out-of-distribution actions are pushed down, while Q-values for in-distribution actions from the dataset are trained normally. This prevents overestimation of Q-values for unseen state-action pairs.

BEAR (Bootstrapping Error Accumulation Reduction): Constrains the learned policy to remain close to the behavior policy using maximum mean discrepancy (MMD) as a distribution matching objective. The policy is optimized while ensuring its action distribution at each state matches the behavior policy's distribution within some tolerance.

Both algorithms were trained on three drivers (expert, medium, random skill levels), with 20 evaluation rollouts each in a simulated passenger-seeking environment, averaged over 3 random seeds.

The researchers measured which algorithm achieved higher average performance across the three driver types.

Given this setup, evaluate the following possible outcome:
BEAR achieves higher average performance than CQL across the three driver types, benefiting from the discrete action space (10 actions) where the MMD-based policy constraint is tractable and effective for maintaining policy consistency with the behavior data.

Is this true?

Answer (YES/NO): YES